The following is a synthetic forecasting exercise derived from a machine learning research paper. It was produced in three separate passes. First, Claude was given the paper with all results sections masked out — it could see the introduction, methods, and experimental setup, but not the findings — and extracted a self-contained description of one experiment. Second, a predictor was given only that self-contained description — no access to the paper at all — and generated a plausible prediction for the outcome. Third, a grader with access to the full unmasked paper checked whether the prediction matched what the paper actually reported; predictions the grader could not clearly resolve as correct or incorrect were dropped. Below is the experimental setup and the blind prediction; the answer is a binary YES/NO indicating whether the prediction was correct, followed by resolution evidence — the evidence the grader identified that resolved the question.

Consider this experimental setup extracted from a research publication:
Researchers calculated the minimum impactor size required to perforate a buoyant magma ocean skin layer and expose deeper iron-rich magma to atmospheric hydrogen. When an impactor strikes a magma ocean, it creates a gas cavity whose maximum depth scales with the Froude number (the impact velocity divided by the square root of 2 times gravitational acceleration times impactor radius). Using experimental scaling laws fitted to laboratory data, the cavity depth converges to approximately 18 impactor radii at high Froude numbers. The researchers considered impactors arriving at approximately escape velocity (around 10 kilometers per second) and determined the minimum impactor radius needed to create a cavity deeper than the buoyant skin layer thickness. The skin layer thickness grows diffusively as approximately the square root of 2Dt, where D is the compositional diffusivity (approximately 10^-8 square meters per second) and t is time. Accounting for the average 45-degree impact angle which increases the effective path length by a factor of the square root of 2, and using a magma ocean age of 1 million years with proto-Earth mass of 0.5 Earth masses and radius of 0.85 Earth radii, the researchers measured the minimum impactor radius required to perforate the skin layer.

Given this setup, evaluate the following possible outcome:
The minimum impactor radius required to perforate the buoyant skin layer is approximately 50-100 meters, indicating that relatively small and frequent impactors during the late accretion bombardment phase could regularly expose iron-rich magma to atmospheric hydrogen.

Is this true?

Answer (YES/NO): YES